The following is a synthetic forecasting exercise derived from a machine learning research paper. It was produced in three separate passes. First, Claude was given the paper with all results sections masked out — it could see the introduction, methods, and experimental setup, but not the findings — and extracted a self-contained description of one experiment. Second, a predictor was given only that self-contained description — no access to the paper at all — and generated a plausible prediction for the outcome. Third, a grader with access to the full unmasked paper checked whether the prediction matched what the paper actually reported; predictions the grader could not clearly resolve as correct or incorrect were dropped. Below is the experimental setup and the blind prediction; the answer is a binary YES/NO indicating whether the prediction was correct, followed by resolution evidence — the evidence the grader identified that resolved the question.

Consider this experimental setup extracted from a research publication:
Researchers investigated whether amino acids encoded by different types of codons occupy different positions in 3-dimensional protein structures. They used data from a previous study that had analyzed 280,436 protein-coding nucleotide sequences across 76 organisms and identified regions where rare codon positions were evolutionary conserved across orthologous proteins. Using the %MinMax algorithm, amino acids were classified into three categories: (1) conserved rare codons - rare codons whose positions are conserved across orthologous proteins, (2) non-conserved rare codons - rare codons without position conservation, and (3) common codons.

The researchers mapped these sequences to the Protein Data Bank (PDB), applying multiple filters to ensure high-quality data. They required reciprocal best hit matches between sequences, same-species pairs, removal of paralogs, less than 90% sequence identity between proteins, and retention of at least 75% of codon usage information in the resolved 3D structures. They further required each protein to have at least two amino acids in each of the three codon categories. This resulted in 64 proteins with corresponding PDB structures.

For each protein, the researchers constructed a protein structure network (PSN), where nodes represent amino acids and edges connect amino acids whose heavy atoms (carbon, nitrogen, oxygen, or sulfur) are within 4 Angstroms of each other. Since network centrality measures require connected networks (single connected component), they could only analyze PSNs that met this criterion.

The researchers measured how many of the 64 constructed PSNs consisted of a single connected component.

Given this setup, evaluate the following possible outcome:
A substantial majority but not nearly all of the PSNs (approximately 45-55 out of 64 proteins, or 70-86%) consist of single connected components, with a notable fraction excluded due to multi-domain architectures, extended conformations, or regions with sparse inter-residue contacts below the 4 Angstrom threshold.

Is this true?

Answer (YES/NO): NO